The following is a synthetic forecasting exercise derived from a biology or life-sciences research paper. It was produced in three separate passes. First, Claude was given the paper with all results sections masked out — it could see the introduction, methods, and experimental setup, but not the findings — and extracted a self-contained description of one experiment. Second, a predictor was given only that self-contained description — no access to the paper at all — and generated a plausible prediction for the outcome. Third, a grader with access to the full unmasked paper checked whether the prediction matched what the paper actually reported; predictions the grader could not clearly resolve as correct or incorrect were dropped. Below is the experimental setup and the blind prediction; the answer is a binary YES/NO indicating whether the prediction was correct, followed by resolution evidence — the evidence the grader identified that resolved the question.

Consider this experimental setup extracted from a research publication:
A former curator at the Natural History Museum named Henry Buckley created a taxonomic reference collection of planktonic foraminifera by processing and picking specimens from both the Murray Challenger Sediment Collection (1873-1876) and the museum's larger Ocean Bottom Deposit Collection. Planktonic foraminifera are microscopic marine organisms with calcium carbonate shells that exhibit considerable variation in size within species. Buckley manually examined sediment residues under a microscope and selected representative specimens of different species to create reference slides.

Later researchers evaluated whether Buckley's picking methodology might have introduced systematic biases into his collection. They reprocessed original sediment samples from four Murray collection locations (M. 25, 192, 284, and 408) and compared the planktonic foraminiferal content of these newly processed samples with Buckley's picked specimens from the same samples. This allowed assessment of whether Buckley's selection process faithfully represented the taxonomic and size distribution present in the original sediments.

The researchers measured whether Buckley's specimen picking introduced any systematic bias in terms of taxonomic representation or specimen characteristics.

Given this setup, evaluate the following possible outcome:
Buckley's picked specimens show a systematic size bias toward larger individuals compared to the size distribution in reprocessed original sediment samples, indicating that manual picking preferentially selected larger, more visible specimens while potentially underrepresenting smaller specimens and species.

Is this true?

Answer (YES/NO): YES